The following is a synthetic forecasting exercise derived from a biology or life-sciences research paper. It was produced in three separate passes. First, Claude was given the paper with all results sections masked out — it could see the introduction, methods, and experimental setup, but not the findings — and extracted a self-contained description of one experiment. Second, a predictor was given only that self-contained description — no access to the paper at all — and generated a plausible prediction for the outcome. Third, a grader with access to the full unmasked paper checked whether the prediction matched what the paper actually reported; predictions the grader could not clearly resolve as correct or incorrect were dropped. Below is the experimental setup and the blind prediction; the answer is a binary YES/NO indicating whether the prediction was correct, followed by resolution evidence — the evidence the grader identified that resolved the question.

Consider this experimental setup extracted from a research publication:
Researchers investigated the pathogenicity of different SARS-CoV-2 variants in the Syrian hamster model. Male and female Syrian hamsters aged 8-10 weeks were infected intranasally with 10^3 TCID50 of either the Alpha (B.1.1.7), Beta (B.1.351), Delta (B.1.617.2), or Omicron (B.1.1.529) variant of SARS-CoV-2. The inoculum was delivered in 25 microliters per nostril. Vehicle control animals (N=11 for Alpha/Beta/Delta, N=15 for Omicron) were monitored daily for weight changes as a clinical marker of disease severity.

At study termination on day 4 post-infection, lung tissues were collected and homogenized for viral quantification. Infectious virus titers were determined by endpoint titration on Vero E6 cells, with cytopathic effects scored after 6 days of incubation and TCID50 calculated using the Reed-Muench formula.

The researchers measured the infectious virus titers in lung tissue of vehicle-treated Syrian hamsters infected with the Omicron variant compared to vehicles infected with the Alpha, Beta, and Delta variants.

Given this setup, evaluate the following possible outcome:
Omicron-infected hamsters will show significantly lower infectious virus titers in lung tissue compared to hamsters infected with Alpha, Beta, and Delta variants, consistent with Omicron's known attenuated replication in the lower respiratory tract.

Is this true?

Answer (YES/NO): YES